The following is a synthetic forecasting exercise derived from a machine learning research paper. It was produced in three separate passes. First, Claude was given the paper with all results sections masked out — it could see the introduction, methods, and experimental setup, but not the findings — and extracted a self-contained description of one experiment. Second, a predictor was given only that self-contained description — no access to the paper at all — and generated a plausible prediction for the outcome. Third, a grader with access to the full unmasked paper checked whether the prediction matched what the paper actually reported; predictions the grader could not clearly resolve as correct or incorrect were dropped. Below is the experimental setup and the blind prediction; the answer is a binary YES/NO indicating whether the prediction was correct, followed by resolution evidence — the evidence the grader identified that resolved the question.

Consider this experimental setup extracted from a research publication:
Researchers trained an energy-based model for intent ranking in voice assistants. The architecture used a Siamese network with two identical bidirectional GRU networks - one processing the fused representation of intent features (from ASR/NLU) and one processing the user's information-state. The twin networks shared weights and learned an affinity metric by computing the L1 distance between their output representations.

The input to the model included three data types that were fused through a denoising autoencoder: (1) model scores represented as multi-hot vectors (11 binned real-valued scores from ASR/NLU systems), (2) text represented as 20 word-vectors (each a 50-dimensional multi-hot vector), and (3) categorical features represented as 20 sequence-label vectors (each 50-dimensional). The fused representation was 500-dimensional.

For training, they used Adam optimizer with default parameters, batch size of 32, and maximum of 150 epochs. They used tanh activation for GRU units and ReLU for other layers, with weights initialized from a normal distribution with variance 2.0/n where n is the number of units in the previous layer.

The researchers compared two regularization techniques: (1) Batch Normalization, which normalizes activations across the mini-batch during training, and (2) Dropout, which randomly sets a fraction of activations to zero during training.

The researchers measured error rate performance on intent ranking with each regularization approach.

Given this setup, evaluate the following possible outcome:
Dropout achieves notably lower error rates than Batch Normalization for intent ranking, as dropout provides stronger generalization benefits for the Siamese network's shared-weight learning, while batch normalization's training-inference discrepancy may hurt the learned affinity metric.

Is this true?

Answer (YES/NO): NO